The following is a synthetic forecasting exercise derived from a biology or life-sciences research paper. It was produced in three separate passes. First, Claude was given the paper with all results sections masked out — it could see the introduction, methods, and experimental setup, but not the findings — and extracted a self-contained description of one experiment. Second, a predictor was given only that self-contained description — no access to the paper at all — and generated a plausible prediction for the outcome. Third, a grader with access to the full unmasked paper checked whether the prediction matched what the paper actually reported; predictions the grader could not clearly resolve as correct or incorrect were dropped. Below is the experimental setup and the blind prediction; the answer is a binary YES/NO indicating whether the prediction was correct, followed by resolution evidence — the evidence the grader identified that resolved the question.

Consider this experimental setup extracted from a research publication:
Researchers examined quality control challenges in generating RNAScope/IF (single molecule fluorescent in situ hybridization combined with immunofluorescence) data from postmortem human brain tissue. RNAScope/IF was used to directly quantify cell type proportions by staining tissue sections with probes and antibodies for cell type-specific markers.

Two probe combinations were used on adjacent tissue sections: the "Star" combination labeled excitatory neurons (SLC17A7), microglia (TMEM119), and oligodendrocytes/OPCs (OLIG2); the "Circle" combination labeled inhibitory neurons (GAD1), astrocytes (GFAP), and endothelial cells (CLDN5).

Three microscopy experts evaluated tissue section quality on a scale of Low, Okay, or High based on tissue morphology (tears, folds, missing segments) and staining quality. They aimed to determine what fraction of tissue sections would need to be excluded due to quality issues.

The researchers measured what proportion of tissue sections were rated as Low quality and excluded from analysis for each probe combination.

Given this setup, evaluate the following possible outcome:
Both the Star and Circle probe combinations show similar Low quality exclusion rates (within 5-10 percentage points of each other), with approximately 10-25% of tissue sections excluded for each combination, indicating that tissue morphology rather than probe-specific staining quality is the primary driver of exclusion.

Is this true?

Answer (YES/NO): NO